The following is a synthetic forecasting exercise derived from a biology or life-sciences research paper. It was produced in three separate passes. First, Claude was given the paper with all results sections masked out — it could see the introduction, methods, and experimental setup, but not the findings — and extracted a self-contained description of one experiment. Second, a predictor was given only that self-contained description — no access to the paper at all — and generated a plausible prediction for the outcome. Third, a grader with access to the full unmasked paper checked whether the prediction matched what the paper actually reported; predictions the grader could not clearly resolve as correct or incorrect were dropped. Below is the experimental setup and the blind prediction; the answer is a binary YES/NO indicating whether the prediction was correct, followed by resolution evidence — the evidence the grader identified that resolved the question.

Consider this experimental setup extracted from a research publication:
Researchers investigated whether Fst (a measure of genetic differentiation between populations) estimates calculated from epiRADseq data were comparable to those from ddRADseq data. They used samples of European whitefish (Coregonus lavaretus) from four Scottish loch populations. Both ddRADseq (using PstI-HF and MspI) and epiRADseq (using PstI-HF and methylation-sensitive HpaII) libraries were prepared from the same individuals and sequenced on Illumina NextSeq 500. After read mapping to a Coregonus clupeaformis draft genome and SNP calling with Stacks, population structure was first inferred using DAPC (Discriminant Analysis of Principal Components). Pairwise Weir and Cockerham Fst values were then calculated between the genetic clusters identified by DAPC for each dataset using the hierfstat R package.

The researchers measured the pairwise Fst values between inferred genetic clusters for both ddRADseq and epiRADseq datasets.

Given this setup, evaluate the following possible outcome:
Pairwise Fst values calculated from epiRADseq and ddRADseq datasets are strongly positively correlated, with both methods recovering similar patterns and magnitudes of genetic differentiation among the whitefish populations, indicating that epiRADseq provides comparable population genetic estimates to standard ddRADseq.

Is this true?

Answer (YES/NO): YES